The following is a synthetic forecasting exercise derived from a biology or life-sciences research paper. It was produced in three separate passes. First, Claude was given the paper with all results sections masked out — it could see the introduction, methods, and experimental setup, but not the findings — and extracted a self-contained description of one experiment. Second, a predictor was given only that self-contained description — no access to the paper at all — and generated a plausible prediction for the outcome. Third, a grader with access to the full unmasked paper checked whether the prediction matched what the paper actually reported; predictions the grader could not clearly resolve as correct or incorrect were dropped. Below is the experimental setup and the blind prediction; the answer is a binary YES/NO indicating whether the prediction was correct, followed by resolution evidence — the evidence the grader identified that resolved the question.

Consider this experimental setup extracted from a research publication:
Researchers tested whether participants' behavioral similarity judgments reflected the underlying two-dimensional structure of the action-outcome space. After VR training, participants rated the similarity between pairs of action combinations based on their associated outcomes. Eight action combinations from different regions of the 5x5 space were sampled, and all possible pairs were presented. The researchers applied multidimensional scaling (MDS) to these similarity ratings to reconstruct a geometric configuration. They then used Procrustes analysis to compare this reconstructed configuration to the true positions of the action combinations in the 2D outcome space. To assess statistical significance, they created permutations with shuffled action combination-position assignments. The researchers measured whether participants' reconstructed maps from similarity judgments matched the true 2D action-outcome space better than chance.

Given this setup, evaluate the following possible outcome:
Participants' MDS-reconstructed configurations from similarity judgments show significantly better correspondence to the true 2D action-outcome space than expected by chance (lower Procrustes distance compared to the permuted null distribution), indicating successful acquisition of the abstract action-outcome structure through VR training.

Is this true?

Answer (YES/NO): YES